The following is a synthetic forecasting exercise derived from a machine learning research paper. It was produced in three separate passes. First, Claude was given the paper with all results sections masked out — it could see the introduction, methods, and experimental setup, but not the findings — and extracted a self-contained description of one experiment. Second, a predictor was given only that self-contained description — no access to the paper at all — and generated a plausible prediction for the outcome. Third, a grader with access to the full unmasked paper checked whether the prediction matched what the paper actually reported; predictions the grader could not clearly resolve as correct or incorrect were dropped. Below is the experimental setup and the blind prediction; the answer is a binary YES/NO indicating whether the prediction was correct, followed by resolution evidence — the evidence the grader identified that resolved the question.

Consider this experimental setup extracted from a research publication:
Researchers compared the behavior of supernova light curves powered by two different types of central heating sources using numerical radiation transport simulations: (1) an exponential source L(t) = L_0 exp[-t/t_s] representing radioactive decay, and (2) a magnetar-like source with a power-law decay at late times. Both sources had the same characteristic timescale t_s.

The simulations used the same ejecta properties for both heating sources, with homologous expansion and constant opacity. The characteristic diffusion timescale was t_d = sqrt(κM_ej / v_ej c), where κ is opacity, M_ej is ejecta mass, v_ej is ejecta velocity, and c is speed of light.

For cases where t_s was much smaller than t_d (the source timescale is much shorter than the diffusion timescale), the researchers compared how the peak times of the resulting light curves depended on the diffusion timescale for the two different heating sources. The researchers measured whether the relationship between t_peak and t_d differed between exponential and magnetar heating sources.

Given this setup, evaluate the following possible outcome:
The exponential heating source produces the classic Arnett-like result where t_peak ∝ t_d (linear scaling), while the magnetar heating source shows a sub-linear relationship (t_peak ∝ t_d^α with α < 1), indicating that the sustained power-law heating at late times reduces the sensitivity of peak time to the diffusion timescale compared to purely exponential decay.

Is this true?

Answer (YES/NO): NO